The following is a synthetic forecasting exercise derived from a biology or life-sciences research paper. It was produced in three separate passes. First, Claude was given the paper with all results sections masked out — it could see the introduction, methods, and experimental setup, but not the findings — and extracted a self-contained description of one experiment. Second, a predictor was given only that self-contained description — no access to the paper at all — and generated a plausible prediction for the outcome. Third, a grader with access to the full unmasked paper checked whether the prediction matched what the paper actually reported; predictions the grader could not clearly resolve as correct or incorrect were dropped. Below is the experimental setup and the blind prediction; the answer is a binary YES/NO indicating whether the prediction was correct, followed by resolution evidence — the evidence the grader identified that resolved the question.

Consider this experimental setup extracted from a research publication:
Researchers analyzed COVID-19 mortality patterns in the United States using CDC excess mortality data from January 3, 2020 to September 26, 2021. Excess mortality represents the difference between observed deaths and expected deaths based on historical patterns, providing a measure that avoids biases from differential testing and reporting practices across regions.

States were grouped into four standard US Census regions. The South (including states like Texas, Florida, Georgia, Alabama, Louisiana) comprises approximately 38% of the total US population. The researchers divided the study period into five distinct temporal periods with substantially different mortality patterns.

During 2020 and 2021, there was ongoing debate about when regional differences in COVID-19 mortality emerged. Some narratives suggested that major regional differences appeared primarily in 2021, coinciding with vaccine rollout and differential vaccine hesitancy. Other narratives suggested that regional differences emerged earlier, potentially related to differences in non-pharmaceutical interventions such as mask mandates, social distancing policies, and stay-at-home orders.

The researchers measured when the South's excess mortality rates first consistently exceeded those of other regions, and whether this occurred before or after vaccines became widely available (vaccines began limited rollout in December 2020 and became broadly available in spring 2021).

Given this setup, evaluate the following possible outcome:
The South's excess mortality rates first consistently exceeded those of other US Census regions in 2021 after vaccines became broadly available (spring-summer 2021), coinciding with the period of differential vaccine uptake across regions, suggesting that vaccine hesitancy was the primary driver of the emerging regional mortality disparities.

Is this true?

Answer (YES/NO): NO